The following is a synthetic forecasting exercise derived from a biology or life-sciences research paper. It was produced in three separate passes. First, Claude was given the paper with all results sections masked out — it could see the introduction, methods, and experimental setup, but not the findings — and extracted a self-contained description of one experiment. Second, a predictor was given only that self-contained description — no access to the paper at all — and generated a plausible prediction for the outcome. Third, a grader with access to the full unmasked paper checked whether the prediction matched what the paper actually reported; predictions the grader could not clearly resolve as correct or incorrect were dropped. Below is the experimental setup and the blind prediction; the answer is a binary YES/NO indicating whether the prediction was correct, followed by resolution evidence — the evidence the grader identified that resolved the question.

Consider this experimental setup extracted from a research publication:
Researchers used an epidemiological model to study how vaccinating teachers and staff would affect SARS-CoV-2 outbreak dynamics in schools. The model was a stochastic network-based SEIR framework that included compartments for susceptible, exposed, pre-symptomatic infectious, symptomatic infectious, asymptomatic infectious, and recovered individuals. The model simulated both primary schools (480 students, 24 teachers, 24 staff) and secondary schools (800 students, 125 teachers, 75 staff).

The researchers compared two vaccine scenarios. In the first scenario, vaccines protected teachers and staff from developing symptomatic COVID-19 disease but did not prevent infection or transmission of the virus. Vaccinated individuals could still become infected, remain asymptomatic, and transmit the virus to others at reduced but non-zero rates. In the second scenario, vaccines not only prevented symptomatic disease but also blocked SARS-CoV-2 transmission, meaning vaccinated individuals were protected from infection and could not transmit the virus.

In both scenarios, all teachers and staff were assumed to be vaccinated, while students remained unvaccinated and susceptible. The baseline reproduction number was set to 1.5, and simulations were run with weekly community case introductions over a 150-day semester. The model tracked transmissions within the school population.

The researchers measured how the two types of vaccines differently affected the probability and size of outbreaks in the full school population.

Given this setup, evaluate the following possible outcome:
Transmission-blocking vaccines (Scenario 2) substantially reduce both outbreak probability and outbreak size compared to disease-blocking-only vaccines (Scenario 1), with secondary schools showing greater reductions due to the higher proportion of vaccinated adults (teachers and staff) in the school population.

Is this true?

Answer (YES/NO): NO